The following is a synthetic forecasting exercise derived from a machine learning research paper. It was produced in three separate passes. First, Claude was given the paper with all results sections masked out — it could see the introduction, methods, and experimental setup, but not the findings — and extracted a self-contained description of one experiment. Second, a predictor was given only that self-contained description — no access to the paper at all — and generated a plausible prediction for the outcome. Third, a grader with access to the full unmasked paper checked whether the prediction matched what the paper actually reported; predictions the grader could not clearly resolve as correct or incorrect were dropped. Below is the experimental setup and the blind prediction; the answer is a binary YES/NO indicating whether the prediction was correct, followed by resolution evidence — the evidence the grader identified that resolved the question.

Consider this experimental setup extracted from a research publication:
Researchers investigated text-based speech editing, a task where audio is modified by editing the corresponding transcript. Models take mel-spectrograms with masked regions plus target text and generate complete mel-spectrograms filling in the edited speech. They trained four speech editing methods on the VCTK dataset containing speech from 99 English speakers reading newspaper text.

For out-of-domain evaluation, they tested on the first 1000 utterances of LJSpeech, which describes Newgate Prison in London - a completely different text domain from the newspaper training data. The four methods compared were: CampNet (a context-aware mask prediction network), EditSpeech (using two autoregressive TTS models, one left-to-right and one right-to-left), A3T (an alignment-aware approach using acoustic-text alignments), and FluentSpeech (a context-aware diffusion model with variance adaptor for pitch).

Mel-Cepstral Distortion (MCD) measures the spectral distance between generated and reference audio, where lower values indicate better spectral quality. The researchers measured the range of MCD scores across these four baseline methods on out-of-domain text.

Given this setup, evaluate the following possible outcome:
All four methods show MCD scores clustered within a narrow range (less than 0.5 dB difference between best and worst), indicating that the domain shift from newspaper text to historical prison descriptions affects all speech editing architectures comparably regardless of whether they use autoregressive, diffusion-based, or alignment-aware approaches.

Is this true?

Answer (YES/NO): NO